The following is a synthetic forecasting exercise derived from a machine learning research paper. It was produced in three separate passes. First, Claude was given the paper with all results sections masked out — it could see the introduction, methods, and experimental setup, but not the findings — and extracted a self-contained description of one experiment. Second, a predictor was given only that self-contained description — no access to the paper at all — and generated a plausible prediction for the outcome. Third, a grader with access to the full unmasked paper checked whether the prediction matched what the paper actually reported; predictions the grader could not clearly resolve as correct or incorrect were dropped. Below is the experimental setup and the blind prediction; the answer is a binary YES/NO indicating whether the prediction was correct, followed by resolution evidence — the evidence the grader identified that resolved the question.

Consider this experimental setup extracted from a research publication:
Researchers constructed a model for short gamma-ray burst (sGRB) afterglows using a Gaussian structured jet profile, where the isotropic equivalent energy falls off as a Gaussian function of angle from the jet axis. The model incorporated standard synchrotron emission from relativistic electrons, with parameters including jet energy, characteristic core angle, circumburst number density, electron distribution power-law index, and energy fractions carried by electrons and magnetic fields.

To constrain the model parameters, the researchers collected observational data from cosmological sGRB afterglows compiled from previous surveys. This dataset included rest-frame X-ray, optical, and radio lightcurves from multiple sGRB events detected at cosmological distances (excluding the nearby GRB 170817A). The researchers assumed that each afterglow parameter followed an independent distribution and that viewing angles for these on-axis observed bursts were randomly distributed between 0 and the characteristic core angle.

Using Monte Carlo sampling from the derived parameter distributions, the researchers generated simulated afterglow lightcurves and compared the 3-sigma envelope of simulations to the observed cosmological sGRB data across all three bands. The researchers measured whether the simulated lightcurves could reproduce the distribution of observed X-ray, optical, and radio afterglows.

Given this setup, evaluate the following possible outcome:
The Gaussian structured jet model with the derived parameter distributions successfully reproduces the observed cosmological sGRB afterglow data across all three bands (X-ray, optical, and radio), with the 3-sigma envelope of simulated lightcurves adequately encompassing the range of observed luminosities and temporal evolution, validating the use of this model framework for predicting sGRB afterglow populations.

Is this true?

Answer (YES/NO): YES